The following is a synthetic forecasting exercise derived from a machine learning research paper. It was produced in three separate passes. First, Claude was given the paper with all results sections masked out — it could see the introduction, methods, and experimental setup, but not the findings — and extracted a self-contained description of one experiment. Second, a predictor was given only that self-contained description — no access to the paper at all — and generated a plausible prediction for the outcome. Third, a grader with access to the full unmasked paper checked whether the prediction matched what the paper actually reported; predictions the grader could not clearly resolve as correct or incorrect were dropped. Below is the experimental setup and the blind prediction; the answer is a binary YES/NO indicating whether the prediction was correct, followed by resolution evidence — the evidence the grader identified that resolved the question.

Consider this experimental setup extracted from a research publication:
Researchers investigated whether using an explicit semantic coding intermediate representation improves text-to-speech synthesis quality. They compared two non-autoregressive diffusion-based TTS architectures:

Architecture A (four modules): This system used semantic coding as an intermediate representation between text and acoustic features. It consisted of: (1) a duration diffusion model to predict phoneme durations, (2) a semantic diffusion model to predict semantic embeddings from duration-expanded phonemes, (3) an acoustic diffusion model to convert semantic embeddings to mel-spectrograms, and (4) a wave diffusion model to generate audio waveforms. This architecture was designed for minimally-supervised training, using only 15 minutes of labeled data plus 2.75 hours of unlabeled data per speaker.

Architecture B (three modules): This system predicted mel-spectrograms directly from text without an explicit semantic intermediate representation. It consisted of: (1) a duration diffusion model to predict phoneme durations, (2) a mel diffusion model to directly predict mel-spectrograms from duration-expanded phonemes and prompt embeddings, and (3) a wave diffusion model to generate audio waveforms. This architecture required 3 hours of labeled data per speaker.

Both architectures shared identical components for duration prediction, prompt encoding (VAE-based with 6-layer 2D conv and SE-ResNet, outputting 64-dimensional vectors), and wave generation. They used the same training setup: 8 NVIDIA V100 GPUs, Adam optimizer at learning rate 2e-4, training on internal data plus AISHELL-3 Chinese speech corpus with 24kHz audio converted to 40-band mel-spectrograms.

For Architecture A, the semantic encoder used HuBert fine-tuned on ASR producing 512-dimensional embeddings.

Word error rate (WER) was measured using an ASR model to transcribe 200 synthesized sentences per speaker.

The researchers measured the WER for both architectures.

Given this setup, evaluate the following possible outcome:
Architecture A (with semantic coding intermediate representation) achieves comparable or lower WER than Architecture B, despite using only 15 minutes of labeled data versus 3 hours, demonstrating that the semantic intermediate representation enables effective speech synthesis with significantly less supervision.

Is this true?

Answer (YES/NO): YES